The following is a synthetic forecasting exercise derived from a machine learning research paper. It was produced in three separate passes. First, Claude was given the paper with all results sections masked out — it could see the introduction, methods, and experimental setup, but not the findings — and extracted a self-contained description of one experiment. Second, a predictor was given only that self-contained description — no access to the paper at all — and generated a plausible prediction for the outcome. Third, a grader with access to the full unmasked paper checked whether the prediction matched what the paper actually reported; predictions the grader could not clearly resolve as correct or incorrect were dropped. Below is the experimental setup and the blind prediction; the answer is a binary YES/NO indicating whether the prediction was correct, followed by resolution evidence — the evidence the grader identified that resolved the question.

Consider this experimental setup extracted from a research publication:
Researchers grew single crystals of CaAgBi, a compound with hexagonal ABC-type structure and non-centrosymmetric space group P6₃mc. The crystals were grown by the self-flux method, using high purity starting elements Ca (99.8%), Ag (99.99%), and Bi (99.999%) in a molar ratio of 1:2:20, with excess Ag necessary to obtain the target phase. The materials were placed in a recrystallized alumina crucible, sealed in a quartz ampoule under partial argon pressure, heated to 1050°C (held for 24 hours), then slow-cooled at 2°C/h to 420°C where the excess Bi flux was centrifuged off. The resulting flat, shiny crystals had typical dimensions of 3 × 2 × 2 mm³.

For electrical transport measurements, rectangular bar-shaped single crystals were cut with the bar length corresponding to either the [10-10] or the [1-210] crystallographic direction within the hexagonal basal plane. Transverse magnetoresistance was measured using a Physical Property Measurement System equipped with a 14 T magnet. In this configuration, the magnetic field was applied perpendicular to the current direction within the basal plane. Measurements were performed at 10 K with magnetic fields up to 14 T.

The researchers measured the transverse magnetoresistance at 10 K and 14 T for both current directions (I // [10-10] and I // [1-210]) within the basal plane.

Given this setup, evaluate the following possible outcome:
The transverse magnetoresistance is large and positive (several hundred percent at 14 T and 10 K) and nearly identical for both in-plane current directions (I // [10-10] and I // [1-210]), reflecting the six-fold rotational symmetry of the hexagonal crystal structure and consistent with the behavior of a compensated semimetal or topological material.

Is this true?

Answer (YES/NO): NO